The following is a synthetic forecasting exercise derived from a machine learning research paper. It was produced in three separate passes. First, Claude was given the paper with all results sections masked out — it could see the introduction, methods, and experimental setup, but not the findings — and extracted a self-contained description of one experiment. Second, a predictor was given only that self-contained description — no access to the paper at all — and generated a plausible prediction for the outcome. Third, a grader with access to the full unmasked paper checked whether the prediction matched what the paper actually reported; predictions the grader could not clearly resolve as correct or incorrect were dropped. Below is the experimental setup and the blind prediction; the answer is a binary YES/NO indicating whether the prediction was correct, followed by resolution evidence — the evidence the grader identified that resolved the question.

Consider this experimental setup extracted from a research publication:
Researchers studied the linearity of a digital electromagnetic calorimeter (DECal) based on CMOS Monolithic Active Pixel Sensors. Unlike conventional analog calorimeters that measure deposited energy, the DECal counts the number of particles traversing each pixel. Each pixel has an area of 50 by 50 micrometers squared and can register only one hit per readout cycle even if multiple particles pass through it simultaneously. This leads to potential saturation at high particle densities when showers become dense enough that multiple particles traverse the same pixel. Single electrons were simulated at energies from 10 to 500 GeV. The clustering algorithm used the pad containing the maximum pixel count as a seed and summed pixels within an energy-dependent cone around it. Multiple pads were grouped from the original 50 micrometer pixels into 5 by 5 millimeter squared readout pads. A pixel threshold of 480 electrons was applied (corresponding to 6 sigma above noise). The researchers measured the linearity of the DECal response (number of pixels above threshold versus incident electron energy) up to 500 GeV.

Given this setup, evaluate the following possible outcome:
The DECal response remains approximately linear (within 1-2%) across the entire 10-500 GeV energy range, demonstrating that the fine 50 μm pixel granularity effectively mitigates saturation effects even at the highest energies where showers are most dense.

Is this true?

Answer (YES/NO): NO